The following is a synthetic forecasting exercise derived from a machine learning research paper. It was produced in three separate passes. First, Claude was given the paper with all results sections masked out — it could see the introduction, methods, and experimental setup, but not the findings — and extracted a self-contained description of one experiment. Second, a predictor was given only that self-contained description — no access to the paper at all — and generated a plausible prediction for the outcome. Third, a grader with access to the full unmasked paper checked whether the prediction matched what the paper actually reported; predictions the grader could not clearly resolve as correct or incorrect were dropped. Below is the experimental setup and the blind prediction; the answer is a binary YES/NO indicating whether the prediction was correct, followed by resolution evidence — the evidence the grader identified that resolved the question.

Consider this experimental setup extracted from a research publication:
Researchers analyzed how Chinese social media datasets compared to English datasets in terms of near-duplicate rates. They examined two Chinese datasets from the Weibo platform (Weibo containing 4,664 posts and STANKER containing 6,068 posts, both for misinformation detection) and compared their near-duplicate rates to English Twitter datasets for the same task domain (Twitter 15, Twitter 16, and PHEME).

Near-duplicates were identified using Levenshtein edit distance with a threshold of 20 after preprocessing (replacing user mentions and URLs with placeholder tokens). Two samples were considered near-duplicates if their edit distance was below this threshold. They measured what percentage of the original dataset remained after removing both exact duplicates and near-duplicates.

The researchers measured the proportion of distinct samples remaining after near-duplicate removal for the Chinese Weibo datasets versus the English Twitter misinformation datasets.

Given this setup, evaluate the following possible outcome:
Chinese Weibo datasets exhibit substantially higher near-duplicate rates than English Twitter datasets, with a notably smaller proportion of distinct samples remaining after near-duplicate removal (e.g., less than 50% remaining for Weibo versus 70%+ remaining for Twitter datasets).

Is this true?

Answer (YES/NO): NO